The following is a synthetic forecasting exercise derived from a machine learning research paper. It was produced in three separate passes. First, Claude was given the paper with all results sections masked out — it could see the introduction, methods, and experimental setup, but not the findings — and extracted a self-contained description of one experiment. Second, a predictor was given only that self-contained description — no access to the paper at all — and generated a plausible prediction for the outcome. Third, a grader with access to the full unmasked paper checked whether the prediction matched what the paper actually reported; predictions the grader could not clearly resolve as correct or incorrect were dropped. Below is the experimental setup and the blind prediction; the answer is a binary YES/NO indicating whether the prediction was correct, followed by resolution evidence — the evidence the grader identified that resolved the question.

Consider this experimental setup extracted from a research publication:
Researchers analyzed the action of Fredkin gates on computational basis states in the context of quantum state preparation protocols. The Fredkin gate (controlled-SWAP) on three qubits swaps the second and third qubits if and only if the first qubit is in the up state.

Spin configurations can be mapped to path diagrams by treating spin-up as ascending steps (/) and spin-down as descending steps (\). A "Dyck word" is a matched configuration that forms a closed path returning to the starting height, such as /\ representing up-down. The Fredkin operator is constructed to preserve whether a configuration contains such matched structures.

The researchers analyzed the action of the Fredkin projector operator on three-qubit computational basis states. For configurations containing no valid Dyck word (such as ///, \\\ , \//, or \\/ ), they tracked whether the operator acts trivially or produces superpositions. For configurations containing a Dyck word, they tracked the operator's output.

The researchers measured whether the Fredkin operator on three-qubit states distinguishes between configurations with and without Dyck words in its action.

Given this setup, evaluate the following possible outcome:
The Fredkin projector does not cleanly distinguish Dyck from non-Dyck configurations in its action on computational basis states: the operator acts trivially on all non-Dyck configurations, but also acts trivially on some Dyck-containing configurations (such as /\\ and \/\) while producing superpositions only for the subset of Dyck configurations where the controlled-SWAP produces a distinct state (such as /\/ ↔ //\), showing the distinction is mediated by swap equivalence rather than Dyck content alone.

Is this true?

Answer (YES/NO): NO